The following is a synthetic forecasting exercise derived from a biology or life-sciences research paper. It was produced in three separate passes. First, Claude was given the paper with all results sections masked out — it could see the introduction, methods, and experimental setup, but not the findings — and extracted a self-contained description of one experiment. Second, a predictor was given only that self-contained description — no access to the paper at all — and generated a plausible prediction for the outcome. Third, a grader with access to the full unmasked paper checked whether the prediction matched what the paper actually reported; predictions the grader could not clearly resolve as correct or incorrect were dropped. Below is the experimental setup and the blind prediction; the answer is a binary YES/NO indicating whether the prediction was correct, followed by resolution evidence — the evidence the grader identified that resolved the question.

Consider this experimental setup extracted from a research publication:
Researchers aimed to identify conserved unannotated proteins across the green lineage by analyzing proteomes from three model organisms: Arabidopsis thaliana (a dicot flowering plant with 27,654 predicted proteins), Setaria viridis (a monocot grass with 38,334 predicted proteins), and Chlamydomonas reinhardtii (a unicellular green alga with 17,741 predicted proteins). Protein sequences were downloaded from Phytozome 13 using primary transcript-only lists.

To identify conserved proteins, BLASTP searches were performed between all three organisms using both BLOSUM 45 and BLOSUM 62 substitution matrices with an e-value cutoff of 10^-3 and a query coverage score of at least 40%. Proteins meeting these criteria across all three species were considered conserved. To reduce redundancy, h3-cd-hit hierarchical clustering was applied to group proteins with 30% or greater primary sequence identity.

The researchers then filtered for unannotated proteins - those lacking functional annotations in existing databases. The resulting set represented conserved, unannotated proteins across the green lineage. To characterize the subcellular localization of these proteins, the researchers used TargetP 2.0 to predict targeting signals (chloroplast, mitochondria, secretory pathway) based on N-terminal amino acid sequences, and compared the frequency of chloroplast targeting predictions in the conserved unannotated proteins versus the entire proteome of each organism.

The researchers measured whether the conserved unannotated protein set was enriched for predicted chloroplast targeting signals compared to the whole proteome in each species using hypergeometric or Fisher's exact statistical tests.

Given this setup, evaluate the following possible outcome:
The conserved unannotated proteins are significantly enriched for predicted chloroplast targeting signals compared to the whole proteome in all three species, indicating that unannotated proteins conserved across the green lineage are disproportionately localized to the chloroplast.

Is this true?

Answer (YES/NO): YES